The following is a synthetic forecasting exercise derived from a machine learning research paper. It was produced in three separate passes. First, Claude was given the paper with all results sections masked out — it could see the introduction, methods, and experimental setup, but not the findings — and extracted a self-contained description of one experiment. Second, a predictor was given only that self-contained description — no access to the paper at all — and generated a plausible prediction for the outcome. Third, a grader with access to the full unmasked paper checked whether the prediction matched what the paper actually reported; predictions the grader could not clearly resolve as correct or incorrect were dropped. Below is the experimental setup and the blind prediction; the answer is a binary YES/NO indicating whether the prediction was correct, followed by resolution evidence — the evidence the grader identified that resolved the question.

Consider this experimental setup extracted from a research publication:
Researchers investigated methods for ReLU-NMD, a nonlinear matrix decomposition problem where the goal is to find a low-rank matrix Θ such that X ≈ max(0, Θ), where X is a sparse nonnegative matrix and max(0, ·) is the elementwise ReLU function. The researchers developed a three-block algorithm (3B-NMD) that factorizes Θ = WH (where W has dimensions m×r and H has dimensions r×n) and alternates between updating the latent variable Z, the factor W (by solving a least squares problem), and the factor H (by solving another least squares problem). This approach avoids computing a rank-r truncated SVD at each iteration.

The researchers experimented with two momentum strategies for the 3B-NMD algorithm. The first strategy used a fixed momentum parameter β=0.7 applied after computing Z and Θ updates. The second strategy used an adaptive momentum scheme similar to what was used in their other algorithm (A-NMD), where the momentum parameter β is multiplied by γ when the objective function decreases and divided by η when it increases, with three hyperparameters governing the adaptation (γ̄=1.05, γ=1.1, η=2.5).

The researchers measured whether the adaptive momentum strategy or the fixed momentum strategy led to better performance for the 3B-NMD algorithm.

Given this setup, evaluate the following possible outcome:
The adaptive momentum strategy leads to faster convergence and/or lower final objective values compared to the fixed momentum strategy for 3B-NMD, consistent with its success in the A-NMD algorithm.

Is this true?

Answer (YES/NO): NO